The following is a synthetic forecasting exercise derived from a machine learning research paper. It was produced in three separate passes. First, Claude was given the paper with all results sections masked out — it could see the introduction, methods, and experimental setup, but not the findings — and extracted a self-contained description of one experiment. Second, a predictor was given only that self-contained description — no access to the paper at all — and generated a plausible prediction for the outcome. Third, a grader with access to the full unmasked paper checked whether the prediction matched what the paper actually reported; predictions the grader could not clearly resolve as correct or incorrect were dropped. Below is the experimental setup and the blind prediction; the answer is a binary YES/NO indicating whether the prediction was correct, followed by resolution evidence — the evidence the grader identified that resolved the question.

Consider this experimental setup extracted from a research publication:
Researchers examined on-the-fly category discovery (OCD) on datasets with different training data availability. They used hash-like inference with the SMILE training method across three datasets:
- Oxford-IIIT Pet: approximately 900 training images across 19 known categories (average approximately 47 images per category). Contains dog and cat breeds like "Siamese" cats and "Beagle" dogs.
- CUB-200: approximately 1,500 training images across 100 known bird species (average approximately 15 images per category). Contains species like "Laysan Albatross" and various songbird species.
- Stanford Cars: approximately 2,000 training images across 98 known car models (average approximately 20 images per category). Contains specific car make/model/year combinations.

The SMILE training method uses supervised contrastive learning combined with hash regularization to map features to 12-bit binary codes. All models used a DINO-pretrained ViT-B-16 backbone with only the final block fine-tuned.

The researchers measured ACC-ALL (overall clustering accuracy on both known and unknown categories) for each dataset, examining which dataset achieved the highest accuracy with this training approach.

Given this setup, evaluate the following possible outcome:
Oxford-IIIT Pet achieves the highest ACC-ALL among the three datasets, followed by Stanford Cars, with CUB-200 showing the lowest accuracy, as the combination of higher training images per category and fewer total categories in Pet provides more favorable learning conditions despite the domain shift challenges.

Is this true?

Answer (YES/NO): NO